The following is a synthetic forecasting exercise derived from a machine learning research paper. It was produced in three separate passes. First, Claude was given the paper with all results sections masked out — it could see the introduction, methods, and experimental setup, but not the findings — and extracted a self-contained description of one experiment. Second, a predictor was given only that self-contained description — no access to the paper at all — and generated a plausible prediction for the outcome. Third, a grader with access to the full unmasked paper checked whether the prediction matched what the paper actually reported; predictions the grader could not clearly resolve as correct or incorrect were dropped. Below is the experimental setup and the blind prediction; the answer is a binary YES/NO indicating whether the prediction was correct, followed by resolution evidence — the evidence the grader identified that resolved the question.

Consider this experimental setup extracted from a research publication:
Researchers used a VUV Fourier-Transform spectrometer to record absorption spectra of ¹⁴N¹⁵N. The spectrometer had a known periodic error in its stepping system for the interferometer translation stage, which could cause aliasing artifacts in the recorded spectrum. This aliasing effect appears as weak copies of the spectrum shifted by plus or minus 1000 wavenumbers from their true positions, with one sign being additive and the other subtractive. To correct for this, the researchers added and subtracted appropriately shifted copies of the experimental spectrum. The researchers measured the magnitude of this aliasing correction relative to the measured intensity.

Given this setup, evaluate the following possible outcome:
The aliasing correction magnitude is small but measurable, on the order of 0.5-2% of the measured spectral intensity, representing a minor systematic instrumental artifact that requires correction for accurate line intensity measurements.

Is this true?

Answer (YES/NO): NO